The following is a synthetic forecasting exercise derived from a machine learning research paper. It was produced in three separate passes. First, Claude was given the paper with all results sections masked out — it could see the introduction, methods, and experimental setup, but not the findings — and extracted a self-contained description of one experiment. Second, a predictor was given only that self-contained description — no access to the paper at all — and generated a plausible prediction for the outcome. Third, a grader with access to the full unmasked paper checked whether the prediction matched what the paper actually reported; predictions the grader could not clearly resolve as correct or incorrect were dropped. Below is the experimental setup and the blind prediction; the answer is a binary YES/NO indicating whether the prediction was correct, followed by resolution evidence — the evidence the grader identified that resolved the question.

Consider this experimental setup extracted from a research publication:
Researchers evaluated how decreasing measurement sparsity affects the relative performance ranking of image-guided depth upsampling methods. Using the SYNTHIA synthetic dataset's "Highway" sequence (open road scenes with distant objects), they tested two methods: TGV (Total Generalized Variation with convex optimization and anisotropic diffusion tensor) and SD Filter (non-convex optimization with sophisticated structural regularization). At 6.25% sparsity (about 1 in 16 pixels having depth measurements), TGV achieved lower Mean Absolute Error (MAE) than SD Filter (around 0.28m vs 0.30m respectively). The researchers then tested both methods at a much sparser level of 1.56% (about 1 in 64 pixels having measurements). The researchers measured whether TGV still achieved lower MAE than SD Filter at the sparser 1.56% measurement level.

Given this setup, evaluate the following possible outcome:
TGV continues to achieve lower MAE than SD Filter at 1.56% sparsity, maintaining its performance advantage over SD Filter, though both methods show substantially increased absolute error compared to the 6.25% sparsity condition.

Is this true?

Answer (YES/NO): NO